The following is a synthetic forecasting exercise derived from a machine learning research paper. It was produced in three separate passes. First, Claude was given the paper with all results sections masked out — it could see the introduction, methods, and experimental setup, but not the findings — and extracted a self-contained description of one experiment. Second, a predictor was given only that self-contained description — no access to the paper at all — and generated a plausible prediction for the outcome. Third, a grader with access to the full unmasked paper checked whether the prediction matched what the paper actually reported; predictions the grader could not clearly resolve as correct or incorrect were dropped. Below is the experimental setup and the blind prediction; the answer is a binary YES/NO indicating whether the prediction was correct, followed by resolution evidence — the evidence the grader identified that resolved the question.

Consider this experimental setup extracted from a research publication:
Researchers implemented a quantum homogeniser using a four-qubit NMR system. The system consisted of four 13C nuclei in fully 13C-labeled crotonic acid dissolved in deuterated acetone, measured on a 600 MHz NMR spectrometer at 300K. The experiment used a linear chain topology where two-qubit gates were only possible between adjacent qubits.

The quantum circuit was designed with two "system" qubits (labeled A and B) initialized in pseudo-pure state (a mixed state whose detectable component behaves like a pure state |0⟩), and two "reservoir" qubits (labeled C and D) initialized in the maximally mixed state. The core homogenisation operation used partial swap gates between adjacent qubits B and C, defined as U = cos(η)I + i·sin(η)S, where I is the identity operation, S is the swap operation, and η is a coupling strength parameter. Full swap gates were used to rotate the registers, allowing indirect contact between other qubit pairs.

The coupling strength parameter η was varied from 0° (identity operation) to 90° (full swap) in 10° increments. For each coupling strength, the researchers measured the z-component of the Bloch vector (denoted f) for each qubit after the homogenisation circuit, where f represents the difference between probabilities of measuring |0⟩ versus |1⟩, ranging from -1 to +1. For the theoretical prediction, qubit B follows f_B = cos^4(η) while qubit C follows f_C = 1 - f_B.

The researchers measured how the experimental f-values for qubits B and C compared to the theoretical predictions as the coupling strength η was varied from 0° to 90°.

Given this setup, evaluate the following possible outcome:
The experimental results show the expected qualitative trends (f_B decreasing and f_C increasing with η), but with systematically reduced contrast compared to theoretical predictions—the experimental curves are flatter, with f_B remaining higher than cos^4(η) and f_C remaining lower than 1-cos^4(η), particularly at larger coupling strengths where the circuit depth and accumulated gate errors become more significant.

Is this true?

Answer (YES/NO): NO